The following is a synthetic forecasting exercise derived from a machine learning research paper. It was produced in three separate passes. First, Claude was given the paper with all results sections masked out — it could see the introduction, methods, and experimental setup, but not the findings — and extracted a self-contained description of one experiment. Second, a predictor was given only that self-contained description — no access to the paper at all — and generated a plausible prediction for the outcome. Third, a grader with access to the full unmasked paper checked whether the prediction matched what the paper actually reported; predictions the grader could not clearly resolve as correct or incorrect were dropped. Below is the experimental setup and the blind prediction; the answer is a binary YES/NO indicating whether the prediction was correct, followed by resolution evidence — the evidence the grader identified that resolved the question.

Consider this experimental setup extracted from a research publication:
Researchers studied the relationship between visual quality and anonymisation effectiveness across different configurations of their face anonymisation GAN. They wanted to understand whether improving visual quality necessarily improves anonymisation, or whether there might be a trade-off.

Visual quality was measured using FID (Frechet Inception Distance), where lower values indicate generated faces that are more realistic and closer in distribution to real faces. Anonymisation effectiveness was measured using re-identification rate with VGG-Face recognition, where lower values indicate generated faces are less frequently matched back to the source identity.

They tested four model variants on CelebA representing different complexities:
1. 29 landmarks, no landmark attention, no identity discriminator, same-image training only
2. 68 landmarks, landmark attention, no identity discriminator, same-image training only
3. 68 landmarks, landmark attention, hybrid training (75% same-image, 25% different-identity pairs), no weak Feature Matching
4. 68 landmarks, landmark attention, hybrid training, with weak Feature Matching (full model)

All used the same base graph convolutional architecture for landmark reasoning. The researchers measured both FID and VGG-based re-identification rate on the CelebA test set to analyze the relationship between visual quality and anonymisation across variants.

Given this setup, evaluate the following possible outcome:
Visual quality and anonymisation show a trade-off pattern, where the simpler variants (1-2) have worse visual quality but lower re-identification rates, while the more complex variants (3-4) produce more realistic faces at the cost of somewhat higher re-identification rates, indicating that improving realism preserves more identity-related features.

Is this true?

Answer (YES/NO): NO